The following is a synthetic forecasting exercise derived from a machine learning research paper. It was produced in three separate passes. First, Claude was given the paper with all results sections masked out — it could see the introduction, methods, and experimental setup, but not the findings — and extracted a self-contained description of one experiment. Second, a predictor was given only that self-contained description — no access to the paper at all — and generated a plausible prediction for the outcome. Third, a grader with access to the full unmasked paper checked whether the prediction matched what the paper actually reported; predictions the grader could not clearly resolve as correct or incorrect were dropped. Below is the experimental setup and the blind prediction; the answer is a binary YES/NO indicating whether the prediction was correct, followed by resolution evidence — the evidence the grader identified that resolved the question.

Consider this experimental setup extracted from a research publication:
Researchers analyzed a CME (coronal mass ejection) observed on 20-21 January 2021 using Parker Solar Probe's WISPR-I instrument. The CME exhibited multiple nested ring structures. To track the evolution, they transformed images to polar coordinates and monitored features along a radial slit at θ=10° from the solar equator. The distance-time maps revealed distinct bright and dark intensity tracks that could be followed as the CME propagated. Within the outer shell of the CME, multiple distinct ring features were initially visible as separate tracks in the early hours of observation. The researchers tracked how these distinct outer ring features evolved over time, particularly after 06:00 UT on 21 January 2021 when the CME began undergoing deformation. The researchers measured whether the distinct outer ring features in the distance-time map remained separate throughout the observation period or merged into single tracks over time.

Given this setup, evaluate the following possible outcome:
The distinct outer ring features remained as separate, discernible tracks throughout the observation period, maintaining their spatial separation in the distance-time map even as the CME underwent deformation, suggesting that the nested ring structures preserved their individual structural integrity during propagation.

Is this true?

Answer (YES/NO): NO